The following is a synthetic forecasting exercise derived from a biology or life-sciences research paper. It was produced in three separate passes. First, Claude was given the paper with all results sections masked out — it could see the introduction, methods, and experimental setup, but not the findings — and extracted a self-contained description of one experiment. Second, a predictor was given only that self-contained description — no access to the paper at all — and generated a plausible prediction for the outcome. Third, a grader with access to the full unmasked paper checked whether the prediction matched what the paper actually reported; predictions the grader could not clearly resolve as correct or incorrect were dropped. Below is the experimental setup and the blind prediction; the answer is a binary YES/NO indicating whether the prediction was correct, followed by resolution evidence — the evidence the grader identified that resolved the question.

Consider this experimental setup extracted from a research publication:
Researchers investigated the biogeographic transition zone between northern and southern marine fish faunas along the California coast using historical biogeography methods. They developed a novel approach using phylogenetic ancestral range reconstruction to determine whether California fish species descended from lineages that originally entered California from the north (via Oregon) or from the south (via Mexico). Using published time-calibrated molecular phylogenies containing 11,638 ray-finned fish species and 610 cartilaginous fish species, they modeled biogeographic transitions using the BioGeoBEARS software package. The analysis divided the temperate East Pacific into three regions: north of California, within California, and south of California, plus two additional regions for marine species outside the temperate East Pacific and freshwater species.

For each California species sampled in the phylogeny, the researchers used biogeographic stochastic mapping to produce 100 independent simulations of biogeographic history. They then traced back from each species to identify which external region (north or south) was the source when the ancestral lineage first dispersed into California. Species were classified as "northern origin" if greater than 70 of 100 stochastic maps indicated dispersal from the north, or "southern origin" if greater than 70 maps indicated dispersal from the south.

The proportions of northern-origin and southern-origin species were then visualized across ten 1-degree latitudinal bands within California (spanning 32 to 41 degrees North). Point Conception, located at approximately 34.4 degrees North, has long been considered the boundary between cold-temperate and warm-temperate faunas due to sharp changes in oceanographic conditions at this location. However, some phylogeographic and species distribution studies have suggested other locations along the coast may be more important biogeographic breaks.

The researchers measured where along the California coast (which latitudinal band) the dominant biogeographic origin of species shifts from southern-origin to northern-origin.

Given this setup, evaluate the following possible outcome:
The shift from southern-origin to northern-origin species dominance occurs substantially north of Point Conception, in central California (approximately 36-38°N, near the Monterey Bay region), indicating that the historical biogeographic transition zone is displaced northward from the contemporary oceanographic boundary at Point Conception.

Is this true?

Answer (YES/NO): NO